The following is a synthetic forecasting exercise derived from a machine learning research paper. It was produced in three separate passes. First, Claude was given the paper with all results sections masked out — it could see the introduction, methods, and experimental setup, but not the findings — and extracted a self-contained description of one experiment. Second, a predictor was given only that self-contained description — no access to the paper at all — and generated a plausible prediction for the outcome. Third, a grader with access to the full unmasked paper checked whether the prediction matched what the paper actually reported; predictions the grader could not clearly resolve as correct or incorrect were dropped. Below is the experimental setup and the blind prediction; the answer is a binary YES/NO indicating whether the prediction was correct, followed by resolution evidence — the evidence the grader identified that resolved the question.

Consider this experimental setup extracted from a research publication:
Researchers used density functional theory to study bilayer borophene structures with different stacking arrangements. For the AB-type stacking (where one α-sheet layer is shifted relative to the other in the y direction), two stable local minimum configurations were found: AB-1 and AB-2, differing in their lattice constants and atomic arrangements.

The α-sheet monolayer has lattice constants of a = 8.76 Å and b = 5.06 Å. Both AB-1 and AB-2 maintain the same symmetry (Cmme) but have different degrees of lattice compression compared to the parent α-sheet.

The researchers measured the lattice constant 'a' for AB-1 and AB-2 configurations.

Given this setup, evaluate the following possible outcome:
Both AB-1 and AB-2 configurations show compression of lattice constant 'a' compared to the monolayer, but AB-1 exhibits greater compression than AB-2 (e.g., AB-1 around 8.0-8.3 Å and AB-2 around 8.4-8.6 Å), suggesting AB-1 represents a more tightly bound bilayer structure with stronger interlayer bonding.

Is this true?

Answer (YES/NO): NO